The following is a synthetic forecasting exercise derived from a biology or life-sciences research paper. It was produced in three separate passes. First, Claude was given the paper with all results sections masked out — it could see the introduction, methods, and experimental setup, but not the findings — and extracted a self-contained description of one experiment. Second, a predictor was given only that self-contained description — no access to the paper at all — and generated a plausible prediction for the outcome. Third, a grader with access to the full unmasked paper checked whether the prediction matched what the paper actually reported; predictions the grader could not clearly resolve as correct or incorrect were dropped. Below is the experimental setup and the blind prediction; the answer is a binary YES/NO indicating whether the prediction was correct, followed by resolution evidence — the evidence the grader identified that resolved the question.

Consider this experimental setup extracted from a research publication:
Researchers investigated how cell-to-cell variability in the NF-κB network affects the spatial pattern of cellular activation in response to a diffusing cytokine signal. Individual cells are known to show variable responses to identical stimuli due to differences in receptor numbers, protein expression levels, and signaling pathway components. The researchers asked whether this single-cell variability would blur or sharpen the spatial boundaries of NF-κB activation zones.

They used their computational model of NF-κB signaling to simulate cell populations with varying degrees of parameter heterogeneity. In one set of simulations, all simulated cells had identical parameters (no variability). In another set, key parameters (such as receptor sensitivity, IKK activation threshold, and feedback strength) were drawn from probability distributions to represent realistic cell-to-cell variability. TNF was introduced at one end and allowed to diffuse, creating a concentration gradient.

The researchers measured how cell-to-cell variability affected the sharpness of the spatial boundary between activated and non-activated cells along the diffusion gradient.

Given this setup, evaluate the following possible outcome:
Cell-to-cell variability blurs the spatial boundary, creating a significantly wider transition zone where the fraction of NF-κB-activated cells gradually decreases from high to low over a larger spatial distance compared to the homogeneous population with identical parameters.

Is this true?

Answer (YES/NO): NO